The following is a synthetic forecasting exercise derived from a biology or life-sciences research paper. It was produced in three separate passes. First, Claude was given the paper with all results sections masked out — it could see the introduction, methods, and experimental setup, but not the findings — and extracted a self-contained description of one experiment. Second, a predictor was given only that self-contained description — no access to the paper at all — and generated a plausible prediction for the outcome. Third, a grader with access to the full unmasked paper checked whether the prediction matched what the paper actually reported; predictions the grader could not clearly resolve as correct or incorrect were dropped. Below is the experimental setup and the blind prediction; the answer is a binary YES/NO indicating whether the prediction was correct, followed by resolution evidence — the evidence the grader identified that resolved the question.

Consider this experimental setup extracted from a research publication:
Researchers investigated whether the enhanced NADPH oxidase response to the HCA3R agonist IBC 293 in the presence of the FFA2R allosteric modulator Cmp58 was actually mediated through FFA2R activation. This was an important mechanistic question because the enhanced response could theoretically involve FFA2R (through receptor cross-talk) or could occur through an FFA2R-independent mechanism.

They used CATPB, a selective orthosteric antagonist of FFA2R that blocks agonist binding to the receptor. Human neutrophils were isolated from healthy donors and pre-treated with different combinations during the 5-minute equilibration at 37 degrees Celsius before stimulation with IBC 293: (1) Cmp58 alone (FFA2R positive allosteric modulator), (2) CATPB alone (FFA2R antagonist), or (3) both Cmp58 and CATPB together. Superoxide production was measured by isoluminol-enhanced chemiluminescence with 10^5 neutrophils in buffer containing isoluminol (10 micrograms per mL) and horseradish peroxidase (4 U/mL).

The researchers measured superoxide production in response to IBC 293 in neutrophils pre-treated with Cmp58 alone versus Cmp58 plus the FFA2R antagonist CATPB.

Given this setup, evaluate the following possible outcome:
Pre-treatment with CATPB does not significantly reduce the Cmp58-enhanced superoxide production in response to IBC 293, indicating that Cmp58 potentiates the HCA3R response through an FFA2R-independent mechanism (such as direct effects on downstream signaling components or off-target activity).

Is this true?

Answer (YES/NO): NO